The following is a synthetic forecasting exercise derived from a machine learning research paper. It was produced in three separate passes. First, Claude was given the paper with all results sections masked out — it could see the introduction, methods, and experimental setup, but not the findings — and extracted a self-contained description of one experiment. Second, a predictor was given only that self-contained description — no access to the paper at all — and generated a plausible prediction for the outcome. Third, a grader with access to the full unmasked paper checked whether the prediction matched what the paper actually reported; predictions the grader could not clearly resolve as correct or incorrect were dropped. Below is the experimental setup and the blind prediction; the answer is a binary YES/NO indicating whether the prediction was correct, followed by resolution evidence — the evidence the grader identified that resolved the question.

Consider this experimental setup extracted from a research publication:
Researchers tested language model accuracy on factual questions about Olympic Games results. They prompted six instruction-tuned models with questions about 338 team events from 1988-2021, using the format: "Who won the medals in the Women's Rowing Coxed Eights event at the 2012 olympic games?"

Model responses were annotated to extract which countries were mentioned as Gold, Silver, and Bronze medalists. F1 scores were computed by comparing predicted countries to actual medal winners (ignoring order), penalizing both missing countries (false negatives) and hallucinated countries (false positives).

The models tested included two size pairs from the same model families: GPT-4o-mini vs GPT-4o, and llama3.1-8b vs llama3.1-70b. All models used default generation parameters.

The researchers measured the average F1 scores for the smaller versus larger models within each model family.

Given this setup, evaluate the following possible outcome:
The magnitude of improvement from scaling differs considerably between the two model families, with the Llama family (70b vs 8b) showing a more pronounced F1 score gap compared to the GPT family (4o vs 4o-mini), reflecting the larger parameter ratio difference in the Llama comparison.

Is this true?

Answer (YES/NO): NO